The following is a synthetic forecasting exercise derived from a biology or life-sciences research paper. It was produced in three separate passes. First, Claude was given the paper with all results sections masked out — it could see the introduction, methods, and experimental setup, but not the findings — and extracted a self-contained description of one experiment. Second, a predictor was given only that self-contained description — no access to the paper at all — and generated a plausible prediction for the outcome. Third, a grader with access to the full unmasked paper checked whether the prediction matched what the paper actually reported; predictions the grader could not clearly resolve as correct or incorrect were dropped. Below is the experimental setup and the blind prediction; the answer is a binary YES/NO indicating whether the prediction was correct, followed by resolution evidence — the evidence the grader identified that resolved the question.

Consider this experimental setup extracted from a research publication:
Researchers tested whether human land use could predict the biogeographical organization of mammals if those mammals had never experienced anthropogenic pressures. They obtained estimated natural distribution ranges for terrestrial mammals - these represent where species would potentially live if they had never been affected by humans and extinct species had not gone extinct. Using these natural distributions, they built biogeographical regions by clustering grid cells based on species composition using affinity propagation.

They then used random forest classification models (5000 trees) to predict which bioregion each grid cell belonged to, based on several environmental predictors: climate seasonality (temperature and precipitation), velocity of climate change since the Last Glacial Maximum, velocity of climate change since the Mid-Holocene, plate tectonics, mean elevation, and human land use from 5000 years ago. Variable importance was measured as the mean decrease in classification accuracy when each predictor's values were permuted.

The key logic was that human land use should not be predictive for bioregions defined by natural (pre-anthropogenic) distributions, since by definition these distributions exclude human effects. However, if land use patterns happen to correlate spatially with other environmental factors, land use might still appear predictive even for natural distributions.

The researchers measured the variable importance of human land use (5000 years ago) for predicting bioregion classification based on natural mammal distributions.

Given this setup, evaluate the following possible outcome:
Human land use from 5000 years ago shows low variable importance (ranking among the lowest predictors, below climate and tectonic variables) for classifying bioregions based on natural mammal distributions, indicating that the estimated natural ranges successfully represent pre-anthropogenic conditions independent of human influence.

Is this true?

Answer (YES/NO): NO